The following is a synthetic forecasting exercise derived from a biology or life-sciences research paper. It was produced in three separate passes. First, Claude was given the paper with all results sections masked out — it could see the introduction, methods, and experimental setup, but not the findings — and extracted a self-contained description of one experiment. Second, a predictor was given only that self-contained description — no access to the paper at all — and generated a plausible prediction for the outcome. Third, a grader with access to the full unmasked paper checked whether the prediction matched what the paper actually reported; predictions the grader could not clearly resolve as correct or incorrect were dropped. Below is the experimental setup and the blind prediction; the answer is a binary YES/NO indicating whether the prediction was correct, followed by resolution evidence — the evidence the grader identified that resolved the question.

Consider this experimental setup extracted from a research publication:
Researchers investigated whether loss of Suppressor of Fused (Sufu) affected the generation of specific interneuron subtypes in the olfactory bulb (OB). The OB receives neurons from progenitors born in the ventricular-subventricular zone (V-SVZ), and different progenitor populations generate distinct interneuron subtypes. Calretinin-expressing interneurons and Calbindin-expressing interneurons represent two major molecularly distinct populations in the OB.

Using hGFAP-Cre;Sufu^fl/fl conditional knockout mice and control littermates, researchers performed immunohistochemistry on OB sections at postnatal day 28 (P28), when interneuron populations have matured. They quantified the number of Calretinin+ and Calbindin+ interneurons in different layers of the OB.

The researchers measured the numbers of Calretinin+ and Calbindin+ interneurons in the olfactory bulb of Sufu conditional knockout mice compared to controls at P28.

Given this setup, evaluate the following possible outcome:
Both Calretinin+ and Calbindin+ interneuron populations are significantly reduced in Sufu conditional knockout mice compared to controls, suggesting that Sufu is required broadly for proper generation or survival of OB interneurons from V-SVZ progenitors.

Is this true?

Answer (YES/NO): NO